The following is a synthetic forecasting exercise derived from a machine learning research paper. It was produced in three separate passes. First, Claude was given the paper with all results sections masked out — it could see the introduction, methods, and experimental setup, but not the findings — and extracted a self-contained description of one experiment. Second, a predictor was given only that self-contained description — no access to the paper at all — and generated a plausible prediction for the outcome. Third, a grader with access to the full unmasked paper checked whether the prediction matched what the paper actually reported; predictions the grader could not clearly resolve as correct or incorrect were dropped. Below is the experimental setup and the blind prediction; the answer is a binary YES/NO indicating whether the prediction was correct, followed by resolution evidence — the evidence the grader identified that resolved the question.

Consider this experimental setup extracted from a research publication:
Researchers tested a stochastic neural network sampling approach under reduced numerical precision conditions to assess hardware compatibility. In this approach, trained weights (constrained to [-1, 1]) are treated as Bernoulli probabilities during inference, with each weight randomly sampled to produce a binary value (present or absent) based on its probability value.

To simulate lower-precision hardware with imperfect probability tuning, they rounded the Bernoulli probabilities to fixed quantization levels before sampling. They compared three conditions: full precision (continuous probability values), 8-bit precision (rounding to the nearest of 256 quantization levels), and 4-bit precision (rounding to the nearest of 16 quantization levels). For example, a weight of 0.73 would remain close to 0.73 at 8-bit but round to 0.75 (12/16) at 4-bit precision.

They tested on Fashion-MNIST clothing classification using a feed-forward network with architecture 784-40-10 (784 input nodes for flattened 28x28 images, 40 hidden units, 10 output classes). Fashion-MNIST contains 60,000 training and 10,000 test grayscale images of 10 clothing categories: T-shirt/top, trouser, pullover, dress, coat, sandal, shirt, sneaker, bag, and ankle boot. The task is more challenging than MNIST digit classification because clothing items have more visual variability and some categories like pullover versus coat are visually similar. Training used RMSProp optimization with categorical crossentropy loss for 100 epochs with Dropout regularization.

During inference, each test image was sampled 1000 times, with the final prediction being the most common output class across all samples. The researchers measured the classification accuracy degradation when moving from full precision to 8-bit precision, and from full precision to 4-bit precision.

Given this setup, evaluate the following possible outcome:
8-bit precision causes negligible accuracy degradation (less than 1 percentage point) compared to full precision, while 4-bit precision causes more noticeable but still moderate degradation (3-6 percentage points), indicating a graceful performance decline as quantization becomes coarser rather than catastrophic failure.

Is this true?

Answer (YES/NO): NO